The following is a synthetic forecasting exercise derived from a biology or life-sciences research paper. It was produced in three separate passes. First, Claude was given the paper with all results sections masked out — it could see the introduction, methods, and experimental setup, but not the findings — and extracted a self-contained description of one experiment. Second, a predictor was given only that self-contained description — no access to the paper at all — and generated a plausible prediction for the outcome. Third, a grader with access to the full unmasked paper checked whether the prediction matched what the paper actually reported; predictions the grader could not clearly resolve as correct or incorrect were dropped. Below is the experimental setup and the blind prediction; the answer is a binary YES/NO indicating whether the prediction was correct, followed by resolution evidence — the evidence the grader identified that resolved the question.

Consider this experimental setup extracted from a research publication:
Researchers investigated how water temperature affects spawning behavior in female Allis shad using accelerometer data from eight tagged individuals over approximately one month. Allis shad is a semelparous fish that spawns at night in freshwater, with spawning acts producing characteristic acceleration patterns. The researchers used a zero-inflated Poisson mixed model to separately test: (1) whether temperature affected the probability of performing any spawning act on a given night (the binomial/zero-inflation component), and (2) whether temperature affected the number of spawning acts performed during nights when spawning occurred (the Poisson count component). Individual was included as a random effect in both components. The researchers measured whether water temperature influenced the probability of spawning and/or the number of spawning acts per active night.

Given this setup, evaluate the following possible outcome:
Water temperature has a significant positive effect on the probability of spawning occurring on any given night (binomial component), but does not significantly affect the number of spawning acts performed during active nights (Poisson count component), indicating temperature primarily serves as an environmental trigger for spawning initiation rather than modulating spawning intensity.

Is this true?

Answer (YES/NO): YES